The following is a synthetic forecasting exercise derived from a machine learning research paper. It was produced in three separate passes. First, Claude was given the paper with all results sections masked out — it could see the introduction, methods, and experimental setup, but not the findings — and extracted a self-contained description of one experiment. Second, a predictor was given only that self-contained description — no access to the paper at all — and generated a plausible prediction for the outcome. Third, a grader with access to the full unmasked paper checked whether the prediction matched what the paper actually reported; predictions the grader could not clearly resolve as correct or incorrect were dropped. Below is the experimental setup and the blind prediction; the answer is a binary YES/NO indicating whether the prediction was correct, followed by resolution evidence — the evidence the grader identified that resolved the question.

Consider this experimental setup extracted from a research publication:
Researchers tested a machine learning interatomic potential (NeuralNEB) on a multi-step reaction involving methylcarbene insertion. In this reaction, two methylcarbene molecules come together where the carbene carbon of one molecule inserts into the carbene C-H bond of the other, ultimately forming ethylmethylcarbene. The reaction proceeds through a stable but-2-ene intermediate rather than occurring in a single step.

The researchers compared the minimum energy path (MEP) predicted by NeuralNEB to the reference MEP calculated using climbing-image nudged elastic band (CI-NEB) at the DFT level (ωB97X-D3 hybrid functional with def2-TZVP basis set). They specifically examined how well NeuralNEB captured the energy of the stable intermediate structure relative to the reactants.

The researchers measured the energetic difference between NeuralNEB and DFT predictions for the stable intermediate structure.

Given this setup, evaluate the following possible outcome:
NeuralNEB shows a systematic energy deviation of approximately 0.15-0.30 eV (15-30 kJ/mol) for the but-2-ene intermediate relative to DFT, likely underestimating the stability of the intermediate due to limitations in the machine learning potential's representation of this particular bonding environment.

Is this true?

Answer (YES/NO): NO